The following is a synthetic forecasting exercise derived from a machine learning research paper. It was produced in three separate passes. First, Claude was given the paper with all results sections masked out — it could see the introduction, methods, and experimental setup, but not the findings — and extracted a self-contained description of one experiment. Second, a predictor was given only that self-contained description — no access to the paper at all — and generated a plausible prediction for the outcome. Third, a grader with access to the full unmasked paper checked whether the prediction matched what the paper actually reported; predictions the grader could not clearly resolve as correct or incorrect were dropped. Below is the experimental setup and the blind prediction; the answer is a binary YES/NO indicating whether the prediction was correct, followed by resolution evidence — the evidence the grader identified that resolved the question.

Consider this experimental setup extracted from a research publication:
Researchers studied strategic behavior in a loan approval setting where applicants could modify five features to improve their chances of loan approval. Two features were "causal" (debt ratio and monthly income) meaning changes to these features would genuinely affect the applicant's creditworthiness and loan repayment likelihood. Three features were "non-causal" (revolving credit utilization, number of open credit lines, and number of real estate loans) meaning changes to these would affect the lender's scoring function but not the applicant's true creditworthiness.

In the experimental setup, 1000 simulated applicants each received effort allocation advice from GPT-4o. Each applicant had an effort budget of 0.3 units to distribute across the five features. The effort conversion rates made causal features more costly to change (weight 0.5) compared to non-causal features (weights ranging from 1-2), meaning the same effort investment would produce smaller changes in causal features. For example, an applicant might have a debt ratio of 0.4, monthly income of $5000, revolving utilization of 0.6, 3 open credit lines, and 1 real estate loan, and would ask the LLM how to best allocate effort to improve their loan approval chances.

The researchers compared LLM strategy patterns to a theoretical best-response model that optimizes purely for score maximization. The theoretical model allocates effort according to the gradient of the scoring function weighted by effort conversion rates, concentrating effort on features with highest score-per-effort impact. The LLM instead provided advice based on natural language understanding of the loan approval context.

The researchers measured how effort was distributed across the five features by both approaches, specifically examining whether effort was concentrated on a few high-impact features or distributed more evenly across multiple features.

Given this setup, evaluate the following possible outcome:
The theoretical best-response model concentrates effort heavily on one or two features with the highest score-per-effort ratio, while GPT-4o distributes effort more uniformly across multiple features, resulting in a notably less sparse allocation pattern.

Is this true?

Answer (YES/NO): YES